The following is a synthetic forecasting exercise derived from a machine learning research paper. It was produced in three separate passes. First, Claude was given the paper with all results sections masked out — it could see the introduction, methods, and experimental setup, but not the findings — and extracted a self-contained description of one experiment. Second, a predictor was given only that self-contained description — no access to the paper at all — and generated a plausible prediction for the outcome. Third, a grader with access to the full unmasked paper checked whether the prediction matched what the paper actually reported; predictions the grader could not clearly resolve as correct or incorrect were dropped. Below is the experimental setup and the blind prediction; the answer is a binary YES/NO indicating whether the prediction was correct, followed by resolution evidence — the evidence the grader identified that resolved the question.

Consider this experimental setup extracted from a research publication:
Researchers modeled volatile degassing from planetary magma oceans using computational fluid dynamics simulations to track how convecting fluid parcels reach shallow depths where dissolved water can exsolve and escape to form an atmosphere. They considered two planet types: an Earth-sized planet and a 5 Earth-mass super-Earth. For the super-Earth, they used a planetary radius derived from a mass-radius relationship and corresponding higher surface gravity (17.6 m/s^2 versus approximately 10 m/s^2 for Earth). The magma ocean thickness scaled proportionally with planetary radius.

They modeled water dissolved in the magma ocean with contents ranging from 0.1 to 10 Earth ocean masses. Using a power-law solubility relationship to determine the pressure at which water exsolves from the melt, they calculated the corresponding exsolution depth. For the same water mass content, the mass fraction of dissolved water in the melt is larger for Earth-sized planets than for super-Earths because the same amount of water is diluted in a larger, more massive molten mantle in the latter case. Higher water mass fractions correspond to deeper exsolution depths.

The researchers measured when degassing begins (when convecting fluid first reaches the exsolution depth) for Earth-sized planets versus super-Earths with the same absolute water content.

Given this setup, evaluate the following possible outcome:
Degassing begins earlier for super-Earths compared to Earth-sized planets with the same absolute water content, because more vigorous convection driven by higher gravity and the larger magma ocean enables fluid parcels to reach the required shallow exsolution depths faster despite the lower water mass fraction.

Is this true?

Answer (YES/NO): NO